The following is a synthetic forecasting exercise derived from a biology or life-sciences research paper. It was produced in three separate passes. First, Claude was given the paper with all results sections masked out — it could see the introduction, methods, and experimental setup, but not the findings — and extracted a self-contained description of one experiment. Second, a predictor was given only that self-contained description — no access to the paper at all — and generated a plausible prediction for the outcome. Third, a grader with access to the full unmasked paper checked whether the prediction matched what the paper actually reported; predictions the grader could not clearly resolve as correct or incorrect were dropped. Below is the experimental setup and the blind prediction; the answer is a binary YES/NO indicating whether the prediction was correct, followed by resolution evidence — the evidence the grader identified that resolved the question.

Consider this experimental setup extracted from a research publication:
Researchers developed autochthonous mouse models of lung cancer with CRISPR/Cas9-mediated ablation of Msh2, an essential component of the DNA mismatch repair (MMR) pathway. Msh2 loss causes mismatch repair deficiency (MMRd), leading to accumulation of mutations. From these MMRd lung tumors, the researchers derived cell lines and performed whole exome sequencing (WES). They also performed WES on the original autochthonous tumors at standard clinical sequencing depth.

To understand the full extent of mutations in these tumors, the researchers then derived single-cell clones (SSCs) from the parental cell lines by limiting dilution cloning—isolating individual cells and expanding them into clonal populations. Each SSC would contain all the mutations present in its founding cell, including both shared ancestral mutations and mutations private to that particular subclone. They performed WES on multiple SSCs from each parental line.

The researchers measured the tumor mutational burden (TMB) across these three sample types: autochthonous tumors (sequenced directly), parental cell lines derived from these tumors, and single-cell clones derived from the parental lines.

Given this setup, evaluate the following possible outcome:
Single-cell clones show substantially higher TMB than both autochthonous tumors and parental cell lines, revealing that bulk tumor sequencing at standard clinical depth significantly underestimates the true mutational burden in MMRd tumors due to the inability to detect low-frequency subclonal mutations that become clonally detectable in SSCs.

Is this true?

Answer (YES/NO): YES